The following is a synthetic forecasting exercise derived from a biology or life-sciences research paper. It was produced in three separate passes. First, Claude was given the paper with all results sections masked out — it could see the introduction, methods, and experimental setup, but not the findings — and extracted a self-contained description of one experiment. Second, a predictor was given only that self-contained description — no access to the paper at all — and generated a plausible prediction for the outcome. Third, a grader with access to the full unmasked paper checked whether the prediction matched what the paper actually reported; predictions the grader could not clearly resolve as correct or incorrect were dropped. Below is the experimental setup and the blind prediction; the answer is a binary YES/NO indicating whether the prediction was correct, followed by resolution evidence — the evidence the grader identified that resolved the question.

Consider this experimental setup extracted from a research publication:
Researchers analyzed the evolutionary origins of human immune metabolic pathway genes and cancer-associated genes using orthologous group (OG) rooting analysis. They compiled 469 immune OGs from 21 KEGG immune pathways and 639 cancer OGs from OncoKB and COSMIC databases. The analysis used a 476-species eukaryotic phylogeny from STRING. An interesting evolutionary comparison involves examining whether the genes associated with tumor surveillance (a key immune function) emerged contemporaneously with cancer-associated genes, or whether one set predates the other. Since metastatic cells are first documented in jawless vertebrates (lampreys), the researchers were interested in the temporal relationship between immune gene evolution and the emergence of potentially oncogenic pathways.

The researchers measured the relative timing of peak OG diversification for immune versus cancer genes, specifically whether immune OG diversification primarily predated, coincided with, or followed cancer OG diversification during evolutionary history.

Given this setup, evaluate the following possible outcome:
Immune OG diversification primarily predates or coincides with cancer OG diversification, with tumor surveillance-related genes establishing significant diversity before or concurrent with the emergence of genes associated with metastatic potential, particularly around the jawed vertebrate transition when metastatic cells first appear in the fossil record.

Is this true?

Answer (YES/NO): NO